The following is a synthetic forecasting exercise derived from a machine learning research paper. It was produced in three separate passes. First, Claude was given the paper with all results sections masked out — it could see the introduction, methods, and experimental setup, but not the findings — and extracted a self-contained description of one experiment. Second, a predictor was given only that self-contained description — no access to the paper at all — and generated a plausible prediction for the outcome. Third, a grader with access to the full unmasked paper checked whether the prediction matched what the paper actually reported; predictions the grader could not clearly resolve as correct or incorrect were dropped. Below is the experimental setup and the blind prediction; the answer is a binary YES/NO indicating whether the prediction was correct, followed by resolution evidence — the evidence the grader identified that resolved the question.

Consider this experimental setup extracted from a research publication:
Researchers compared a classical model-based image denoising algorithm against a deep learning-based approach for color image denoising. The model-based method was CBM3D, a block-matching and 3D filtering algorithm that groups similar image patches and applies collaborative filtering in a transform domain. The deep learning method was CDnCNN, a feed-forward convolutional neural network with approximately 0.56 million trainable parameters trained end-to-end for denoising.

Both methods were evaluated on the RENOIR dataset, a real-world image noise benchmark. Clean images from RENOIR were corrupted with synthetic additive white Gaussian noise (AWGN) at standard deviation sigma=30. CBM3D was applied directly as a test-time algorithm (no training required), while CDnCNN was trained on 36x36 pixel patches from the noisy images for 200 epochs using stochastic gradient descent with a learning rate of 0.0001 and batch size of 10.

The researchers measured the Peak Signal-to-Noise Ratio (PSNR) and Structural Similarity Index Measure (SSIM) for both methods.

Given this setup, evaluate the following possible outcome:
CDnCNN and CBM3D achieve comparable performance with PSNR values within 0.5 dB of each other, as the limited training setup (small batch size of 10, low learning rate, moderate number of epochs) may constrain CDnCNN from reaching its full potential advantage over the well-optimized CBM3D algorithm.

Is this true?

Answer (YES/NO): NO